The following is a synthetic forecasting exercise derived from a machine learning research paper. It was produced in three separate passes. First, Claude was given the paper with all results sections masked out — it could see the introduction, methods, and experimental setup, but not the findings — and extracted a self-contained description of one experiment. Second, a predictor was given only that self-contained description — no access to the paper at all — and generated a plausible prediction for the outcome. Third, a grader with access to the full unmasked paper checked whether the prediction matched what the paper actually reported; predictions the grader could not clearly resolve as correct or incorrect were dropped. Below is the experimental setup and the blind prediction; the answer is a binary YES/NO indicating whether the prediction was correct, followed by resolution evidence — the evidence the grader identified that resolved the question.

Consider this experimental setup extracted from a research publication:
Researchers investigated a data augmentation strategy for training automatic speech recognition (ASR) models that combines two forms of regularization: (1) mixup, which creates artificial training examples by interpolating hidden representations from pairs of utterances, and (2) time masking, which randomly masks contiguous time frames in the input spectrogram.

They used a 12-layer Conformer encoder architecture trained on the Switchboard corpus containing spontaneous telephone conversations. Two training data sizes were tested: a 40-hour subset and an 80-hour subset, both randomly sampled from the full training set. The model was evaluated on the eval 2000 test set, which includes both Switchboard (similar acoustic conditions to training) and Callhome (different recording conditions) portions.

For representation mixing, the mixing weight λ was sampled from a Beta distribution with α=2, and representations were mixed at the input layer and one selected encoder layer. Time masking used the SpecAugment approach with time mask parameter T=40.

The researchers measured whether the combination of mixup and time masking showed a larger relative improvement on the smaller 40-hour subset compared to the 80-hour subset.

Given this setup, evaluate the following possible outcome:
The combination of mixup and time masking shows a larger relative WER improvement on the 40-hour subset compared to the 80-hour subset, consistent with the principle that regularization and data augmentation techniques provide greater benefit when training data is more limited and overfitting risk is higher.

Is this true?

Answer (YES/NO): YES